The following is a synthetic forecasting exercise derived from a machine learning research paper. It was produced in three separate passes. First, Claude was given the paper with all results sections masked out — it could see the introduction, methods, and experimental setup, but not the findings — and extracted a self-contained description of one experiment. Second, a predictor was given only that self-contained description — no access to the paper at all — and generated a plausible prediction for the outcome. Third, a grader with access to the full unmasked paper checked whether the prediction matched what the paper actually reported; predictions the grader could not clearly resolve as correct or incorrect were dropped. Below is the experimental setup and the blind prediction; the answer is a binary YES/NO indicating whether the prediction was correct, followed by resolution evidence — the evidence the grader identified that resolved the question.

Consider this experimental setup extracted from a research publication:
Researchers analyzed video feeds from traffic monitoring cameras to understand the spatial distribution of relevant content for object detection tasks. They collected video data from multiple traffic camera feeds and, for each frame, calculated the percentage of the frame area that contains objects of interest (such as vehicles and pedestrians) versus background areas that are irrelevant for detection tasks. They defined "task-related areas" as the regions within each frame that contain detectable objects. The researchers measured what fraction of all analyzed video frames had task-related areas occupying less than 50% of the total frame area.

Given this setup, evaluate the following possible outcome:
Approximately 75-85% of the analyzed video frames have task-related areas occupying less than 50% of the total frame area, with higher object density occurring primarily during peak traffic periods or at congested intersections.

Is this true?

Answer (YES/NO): YES